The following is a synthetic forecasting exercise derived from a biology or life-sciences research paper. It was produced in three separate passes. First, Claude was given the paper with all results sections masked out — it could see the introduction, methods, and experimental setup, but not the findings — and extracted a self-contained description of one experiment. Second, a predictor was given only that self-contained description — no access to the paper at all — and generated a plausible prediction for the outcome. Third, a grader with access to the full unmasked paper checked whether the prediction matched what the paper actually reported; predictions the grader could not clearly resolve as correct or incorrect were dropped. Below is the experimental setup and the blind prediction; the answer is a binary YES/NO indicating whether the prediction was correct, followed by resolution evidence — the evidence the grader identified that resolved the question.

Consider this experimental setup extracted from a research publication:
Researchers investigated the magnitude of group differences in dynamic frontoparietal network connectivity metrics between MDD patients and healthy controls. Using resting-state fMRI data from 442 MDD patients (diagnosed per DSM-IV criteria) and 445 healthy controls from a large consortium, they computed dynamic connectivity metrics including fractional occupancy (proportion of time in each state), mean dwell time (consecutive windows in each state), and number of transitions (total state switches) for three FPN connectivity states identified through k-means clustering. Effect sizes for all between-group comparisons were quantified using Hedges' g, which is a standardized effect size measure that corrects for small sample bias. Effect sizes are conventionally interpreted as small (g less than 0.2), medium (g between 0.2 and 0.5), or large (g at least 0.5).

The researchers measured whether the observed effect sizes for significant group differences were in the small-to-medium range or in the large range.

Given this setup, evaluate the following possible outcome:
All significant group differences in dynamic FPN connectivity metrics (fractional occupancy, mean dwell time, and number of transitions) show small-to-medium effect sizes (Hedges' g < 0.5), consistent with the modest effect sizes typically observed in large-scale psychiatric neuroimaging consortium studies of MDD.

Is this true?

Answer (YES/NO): YES